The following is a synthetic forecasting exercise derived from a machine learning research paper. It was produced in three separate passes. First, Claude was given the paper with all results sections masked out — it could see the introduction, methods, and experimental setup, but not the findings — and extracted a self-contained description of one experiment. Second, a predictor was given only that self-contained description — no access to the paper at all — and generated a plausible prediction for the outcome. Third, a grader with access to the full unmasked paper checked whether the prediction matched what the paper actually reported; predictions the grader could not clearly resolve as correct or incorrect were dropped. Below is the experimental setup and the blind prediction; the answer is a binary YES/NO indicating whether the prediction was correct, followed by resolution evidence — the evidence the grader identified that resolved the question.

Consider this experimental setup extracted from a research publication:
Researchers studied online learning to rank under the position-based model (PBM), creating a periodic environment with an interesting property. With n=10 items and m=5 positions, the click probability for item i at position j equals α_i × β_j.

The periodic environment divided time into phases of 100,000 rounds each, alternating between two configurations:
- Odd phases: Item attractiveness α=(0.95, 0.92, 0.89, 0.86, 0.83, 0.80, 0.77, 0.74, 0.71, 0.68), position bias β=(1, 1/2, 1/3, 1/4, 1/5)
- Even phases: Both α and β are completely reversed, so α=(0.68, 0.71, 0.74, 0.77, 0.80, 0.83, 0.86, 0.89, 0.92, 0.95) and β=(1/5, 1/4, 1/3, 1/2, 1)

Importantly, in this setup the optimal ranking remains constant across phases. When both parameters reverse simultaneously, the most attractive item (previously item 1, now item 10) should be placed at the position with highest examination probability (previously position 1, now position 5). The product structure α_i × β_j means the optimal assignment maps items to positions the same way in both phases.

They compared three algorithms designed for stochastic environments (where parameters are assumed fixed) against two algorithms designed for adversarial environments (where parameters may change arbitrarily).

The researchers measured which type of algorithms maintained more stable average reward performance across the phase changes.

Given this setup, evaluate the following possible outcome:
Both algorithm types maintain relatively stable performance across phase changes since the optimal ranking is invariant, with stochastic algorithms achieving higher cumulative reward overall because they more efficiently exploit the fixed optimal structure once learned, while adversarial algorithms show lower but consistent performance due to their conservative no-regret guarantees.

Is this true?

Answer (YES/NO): NO